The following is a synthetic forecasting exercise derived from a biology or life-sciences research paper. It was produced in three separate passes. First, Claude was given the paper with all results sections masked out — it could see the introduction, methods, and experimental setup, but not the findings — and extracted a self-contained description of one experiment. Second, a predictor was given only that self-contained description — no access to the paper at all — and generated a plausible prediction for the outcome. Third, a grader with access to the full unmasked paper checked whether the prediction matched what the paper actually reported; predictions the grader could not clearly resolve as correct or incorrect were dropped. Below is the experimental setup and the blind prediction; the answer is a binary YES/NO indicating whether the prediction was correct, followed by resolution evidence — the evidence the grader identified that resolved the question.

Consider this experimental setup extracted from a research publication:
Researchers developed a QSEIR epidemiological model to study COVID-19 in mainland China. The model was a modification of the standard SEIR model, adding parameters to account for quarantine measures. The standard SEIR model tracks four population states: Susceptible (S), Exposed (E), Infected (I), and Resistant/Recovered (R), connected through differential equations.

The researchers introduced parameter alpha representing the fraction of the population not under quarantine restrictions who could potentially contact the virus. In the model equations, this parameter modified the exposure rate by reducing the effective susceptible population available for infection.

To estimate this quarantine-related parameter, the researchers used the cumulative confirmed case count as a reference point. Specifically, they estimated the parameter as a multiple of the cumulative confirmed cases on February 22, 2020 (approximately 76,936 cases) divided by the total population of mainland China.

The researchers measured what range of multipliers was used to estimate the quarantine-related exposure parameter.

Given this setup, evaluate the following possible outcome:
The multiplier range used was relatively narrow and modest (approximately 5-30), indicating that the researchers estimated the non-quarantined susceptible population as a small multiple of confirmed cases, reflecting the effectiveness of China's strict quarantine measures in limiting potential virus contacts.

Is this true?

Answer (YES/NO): NO